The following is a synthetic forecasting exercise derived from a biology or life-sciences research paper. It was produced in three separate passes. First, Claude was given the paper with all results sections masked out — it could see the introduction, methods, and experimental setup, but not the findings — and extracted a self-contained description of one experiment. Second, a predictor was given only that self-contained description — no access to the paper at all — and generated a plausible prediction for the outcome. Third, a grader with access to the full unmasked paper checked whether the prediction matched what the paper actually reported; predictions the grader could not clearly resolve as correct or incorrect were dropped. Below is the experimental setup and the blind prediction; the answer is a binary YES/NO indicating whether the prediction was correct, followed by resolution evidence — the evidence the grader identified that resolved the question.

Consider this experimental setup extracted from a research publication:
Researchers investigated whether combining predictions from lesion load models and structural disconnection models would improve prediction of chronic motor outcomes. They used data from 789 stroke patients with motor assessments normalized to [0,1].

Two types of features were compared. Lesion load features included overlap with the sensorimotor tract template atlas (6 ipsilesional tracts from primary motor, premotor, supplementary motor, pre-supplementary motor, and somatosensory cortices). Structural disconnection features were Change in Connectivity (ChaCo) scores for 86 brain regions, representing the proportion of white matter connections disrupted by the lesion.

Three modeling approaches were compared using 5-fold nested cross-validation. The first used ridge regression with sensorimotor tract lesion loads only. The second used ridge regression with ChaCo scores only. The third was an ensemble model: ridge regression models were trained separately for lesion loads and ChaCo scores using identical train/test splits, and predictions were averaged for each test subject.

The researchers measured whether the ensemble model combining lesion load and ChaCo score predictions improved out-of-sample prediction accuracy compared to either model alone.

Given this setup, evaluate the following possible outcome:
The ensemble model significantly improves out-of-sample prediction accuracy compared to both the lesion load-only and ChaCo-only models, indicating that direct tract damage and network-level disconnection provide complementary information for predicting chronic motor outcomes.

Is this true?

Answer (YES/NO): NO